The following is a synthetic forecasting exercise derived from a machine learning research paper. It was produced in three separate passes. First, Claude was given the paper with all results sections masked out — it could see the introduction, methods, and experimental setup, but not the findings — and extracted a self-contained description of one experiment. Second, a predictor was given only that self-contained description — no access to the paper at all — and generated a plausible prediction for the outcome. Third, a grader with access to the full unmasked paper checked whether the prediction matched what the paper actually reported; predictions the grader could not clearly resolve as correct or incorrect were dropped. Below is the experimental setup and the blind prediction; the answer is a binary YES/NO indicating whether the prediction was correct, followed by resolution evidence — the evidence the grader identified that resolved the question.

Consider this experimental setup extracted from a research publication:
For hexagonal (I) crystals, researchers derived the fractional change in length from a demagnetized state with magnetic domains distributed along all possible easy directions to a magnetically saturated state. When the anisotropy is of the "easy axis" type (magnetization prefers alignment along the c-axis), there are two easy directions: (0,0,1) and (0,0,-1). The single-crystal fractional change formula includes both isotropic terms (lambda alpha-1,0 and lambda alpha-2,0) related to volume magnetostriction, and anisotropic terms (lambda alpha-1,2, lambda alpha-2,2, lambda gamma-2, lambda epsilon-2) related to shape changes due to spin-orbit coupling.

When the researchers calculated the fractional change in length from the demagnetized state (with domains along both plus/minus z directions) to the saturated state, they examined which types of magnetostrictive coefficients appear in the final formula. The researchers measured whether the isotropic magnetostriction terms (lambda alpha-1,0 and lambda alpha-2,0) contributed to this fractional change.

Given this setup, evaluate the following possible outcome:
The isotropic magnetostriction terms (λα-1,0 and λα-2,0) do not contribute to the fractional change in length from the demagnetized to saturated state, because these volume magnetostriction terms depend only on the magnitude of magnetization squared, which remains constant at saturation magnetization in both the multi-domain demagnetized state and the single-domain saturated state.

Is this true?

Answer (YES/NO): YES